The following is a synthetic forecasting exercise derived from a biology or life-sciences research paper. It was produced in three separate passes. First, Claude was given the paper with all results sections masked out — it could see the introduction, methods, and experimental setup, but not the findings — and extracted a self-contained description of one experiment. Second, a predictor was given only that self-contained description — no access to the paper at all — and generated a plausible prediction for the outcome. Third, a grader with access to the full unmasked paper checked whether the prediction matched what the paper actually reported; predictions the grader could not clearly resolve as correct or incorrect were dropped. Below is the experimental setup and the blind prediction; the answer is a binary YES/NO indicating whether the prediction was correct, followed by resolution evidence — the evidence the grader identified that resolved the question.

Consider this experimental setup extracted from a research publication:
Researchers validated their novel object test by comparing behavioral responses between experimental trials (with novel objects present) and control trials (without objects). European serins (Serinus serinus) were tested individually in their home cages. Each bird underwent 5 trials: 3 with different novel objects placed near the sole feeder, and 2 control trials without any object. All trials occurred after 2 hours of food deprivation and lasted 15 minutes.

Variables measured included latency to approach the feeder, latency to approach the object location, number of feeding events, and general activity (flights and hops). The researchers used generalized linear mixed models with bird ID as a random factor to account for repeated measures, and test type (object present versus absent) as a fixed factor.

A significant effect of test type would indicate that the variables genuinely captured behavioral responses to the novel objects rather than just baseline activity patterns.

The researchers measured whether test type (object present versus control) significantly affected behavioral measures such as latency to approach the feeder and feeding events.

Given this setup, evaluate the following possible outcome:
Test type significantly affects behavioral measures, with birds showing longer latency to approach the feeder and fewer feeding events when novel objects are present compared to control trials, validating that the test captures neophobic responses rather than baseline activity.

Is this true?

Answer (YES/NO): NO